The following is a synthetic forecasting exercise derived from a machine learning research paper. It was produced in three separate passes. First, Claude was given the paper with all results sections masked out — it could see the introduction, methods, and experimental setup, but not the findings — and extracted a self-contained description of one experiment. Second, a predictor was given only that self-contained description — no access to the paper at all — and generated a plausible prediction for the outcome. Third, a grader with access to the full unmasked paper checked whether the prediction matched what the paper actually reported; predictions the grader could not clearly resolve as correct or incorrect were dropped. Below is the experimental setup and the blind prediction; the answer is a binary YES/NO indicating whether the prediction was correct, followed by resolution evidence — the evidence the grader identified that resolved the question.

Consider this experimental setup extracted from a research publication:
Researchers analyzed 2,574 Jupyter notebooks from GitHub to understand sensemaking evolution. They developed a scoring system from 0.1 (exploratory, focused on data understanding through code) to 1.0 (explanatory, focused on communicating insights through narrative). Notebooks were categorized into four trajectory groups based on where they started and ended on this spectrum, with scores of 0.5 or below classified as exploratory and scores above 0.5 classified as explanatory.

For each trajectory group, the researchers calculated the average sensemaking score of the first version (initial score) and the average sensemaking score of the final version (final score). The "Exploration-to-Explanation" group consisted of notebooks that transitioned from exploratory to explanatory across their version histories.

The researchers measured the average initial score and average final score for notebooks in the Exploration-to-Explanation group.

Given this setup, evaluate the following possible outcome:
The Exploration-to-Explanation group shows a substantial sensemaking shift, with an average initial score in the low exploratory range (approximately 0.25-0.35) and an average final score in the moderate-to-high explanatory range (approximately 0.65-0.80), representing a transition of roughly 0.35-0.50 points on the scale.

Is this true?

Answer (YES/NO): NO